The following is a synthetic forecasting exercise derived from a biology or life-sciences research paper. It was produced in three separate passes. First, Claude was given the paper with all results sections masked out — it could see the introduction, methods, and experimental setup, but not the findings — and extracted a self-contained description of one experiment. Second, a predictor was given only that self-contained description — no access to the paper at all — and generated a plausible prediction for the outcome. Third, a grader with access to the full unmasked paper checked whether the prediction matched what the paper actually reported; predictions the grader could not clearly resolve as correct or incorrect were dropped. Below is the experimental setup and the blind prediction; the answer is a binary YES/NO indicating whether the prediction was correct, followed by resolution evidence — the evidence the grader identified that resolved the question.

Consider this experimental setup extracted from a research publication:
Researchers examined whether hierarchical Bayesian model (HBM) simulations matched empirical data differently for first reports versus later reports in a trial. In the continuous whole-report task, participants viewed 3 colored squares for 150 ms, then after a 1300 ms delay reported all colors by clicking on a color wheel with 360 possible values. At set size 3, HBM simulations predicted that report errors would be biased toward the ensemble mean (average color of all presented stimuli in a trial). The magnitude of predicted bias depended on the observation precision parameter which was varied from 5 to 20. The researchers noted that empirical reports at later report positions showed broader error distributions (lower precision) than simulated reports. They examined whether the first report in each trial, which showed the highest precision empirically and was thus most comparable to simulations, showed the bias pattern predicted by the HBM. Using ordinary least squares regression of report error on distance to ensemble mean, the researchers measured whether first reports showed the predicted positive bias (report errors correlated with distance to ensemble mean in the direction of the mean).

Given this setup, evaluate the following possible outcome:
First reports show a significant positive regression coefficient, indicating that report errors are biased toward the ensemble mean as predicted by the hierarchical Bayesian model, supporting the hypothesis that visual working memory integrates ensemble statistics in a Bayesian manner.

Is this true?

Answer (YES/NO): NO